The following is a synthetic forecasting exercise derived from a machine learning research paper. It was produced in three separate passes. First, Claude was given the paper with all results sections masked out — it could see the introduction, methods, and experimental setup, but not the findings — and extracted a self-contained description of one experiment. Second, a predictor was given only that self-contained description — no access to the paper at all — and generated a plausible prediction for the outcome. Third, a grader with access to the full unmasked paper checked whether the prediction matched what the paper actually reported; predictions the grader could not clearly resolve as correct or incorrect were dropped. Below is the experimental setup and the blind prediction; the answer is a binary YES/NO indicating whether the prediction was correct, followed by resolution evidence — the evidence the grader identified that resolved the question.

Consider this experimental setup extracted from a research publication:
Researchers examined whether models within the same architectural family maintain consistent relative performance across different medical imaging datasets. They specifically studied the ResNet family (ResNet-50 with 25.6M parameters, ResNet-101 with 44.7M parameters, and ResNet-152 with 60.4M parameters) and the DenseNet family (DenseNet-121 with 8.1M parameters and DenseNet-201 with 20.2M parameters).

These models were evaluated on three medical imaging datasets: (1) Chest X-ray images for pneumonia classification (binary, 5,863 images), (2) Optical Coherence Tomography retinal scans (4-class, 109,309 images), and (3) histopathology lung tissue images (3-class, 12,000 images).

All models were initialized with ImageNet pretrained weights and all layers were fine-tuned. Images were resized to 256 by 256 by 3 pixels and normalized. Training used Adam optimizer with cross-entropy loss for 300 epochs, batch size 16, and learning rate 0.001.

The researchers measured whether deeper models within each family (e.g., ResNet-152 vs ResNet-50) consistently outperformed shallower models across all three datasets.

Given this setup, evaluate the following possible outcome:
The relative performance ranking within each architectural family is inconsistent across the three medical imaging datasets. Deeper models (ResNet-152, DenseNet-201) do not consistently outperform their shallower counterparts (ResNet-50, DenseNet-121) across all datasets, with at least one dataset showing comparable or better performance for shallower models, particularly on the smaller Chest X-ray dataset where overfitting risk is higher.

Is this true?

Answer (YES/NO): NO